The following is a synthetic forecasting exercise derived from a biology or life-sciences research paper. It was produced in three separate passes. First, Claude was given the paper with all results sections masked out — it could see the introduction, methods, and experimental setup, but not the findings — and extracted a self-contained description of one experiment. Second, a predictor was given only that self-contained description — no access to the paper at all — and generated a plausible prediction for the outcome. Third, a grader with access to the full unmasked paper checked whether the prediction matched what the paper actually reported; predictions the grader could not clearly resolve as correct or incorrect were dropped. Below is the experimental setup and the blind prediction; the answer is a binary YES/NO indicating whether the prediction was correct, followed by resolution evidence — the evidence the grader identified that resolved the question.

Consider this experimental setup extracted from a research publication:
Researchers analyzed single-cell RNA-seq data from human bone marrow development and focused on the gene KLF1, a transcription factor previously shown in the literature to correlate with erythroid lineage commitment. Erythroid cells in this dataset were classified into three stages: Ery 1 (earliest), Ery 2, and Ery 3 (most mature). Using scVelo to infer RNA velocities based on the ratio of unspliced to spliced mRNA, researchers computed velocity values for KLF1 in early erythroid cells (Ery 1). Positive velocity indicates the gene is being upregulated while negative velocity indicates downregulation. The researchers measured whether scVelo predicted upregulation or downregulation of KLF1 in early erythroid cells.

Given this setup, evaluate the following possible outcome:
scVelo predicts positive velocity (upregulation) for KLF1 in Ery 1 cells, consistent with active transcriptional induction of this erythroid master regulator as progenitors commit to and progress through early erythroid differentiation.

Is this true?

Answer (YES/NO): NO